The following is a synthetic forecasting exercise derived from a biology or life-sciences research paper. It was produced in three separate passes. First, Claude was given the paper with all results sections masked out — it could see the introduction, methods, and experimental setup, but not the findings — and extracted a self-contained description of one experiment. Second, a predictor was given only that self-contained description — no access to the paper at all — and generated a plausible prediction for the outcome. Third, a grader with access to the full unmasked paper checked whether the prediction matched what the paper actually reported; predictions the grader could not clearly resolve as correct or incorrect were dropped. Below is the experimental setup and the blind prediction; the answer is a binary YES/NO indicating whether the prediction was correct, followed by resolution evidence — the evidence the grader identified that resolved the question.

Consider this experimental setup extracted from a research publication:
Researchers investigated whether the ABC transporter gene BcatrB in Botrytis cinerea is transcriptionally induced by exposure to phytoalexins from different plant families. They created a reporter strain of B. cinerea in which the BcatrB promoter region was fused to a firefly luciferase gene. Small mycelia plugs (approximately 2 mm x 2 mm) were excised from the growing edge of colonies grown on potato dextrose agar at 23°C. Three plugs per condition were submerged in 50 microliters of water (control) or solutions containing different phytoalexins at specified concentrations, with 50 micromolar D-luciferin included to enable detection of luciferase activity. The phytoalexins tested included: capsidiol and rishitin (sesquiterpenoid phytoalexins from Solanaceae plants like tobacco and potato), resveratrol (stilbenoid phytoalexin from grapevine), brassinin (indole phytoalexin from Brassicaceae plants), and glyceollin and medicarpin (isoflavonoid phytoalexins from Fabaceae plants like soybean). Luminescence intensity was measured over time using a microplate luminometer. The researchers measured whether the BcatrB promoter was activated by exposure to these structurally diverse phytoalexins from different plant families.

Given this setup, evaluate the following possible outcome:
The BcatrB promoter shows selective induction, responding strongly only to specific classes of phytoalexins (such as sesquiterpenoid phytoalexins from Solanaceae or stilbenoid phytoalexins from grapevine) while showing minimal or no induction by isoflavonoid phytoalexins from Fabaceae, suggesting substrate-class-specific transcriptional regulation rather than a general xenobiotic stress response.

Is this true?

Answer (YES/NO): NO